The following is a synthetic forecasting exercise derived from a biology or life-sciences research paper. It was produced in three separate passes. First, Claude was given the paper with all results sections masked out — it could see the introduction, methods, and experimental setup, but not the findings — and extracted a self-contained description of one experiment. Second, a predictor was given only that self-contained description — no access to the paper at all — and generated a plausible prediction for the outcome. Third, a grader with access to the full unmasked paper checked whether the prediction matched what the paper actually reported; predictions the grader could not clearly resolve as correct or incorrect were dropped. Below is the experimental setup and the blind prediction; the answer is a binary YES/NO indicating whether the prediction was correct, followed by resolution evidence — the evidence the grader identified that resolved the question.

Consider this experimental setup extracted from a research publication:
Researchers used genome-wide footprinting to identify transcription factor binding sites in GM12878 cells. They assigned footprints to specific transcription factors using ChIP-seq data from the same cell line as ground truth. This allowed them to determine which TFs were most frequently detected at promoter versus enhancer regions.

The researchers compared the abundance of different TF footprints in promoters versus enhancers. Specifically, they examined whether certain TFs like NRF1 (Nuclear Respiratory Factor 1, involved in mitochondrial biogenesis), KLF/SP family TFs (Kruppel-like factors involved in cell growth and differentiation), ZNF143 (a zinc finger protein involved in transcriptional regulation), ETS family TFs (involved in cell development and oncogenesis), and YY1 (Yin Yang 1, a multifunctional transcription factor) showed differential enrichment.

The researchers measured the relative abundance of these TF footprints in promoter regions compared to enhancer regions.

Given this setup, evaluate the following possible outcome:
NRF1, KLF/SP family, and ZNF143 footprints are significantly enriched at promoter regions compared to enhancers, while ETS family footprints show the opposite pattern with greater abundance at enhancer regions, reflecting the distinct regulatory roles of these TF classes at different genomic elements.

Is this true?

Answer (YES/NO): NO